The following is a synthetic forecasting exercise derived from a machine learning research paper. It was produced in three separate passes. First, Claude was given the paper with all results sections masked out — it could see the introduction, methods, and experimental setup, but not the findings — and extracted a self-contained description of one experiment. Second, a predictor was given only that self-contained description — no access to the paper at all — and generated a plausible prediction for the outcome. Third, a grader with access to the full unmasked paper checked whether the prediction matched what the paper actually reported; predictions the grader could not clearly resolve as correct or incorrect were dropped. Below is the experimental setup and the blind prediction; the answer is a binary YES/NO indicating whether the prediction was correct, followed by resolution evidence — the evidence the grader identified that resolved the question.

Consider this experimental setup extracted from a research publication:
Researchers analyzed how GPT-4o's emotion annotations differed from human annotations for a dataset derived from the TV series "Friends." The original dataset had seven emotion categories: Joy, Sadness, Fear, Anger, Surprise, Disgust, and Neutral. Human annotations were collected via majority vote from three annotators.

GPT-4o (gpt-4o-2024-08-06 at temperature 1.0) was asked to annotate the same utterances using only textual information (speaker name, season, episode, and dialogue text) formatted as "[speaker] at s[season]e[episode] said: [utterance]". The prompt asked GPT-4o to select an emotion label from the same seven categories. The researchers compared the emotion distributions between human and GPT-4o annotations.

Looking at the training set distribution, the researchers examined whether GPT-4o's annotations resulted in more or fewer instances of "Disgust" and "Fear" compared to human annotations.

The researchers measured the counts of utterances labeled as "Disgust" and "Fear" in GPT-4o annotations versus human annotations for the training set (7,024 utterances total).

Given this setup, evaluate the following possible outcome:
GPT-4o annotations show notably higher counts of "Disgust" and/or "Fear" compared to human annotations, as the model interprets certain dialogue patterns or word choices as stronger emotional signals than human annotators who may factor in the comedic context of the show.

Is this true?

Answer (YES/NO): YES